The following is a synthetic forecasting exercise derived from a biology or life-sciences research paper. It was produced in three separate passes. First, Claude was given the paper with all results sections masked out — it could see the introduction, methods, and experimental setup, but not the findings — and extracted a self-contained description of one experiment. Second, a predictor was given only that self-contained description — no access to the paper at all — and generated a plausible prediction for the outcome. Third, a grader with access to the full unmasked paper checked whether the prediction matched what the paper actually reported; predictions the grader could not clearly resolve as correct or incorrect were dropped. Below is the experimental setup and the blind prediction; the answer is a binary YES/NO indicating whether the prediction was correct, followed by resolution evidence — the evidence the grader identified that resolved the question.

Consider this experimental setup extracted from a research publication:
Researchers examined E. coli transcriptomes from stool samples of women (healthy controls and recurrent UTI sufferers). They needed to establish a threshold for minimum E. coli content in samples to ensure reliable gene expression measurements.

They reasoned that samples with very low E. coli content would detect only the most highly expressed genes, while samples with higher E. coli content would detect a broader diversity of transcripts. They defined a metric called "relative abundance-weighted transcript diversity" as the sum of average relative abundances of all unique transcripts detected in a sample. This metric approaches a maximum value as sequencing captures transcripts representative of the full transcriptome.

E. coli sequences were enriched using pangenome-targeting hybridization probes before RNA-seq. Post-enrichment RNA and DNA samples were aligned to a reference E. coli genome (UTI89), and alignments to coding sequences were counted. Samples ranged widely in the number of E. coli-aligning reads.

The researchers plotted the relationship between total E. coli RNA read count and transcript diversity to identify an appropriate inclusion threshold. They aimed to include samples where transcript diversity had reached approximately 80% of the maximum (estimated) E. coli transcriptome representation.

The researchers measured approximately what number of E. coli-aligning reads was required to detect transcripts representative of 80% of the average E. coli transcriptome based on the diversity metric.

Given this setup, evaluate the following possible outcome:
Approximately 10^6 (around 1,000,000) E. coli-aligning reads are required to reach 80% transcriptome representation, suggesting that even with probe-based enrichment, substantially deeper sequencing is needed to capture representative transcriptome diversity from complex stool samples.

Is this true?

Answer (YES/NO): NO